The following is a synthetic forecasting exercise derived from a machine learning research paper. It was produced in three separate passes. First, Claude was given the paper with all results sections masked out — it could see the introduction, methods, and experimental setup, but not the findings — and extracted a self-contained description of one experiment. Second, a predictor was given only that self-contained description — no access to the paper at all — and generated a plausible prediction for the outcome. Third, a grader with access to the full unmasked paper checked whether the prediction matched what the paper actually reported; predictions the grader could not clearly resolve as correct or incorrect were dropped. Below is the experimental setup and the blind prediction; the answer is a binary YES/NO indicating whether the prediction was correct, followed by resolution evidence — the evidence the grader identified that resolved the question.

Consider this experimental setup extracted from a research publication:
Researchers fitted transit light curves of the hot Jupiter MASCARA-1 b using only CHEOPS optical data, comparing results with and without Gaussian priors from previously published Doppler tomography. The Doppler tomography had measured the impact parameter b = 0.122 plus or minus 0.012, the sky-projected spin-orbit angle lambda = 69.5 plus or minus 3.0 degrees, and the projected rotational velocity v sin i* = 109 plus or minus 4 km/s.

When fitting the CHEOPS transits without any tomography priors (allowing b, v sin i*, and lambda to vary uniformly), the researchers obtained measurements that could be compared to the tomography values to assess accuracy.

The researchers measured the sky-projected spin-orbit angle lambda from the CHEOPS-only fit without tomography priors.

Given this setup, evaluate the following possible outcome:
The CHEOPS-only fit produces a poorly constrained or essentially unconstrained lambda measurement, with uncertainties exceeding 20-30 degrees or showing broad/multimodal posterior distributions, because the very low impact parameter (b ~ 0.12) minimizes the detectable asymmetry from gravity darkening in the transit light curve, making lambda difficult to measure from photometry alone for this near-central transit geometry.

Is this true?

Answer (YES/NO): NO